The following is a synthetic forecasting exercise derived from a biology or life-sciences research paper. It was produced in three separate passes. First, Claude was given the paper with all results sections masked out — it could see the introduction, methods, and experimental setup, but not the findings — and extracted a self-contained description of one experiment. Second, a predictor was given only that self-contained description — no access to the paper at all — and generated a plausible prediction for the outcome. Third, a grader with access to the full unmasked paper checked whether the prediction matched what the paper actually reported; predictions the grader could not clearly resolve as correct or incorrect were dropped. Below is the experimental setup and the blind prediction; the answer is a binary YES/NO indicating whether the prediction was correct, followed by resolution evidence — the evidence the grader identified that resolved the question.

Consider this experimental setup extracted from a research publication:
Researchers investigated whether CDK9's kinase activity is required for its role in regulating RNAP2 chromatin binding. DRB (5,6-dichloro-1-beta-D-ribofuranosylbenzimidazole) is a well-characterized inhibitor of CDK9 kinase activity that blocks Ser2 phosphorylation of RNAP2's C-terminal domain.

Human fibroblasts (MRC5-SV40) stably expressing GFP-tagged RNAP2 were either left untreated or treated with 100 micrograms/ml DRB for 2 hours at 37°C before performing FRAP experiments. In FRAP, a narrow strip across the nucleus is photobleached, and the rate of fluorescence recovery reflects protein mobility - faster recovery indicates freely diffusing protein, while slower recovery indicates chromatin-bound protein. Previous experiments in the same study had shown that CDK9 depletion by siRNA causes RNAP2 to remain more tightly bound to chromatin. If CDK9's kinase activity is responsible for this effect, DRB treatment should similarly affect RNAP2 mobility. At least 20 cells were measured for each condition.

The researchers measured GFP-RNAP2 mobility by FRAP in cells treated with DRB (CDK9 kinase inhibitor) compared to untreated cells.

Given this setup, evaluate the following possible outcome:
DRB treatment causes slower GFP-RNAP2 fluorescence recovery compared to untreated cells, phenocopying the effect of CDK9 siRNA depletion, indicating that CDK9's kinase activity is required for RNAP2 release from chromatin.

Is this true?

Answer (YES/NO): NO